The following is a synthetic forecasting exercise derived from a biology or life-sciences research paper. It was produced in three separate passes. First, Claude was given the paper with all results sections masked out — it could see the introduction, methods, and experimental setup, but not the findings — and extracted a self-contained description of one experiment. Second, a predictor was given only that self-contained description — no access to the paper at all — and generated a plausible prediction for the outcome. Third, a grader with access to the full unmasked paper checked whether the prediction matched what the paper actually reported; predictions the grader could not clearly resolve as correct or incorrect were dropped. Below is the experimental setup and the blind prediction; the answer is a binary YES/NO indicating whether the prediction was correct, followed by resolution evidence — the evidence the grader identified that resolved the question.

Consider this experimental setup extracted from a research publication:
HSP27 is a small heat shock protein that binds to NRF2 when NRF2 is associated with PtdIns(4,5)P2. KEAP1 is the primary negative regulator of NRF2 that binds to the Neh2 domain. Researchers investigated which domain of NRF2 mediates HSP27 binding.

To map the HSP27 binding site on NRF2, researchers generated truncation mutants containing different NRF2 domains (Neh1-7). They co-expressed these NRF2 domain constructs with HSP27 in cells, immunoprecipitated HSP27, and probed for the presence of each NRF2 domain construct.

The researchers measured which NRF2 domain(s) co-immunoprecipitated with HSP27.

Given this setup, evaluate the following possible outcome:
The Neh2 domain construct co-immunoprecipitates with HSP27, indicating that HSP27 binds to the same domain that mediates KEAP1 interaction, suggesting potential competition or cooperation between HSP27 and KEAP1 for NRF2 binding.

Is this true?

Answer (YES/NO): YES